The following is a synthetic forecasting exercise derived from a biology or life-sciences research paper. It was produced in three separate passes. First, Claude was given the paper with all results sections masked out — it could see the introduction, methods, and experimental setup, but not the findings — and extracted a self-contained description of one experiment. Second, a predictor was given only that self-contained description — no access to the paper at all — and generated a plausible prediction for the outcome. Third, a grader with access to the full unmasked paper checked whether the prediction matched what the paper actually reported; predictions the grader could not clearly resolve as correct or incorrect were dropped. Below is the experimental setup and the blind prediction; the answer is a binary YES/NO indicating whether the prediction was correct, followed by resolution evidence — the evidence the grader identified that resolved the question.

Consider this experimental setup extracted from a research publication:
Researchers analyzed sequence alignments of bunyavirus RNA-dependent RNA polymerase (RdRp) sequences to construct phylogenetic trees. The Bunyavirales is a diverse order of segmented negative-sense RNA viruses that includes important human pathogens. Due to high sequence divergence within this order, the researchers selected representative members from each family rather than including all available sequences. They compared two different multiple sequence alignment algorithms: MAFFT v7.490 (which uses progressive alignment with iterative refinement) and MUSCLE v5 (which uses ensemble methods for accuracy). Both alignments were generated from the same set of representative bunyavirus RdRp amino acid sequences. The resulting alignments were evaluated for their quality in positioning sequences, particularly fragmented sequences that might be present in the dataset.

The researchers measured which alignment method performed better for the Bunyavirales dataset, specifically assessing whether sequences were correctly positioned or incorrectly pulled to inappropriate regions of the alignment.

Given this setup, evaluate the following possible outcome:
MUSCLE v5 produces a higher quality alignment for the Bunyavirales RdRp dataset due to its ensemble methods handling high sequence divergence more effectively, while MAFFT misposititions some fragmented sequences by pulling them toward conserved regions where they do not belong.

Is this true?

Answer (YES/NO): YES